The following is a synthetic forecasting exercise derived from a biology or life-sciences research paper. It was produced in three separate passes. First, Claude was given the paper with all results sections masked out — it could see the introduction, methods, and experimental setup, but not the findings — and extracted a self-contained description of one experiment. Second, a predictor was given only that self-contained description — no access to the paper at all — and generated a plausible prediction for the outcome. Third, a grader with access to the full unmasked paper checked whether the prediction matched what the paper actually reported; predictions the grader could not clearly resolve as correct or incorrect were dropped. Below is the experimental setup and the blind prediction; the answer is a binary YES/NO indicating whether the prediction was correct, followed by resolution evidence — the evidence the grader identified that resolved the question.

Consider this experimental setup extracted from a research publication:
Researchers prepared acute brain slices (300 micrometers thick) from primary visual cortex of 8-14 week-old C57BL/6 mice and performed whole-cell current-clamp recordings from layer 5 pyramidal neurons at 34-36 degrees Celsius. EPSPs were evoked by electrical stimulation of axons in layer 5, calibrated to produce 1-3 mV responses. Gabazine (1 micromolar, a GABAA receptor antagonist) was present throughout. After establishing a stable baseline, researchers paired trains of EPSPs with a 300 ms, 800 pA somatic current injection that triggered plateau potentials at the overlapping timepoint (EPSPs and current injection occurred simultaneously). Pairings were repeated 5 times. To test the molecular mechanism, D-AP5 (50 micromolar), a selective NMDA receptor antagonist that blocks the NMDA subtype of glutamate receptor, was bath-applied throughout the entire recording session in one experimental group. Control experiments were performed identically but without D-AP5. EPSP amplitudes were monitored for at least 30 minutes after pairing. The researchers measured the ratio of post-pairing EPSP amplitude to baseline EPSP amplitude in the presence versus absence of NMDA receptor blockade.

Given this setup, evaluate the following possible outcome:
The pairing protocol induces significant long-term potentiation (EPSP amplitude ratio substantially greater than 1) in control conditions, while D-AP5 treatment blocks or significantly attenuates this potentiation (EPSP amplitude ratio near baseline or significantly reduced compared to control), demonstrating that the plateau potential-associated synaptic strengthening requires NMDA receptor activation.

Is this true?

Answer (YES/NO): YES